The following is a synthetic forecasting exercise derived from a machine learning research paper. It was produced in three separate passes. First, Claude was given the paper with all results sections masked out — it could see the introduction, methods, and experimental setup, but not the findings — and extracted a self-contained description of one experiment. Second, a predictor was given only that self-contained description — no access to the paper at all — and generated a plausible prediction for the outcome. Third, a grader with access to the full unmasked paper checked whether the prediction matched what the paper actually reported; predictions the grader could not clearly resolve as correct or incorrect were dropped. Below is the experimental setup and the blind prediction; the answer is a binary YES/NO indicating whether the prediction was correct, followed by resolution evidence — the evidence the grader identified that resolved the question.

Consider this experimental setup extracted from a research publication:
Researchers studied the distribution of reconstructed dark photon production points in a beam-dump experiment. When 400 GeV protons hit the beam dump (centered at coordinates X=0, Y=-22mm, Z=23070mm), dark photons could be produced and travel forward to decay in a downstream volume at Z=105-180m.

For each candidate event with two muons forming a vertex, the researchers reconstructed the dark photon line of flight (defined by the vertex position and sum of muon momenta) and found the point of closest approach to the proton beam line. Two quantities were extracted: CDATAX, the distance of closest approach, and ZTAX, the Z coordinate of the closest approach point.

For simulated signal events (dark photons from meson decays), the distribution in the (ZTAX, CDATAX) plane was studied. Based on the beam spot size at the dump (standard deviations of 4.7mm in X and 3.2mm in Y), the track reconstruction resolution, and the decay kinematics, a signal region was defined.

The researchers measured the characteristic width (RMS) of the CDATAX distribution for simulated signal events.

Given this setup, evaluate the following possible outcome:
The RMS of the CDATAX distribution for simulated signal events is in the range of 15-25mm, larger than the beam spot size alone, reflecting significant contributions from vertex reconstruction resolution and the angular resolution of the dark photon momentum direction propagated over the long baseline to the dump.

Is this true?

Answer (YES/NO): NO